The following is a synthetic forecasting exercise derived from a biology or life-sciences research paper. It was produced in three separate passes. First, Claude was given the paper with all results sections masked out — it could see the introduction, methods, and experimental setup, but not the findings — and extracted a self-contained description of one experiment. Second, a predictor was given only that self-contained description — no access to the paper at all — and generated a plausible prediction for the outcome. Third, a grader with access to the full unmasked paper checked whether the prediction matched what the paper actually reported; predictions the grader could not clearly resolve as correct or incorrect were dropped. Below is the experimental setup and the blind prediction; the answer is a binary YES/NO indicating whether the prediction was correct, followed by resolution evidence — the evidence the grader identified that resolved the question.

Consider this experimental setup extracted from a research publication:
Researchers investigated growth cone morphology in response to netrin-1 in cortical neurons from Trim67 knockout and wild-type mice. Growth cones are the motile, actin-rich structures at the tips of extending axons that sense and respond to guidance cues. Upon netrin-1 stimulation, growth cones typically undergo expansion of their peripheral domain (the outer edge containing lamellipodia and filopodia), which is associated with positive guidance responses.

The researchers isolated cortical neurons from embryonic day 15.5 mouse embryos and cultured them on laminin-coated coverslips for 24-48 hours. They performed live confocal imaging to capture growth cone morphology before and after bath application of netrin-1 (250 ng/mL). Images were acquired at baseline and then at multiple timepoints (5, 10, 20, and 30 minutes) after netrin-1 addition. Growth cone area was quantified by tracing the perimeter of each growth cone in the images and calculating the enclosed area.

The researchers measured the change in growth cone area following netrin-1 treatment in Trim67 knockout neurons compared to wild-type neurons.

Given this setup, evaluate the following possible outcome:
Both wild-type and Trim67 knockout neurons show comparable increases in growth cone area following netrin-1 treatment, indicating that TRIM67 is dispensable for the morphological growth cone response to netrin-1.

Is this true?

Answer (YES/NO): NO